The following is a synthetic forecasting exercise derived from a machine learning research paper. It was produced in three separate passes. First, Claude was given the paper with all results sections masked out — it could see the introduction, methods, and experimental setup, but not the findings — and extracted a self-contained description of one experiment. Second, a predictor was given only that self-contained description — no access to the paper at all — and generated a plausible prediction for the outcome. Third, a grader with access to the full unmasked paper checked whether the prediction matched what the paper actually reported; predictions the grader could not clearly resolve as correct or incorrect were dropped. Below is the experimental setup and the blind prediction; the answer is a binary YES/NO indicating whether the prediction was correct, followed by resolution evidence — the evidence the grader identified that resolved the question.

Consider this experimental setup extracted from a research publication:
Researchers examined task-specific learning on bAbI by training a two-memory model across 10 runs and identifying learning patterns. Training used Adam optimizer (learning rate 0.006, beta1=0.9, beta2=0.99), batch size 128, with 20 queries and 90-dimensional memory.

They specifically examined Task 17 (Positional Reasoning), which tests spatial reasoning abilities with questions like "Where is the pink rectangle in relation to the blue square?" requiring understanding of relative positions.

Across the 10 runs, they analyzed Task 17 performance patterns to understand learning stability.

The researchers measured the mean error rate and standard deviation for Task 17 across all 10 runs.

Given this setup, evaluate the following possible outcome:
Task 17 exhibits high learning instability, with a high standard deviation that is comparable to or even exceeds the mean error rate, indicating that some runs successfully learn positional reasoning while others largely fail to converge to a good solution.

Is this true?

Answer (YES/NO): NO